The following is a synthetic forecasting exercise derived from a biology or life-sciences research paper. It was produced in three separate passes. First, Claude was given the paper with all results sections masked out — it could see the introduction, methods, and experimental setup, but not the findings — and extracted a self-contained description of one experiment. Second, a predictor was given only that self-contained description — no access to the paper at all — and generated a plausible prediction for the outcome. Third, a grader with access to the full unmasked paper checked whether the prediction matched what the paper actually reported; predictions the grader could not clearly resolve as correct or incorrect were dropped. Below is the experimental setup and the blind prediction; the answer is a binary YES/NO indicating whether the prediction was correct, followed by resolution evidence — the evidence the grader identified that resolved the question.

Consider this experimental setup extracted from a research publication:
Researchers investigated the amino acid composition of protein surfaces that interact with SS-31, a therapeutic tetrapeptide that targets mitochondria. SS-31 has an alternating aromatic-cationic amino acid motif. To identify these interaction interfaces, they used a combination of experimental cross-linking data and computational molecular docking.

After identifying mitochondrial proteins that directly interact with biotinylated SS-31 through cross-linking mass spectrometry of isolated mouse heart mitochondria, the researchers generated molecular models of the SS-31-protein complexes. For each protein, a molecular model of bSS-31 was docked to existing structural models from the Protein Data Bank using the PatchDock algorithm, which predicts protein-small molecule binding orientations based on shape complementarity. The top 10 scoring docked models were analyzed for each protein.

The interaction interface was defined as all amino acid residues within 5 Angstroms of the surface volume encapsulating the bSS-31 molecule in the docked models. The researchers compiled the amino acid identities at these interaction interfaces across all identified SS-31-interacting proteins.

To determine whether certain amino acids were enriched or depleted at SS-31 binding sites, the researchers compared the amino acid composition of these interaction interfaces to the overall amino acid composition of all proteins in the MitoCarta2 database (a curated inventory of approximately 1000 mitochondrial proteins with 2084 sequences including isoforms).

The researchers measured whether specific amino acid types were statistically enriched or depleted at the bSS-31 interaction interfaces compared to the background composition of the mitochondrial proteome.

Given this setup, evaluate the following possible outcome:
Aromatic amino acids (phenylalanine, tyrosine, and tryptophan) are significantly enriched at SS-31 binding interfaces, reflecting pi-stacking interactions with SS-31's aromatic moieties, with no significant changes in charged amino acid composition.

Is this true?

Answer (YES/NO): NO